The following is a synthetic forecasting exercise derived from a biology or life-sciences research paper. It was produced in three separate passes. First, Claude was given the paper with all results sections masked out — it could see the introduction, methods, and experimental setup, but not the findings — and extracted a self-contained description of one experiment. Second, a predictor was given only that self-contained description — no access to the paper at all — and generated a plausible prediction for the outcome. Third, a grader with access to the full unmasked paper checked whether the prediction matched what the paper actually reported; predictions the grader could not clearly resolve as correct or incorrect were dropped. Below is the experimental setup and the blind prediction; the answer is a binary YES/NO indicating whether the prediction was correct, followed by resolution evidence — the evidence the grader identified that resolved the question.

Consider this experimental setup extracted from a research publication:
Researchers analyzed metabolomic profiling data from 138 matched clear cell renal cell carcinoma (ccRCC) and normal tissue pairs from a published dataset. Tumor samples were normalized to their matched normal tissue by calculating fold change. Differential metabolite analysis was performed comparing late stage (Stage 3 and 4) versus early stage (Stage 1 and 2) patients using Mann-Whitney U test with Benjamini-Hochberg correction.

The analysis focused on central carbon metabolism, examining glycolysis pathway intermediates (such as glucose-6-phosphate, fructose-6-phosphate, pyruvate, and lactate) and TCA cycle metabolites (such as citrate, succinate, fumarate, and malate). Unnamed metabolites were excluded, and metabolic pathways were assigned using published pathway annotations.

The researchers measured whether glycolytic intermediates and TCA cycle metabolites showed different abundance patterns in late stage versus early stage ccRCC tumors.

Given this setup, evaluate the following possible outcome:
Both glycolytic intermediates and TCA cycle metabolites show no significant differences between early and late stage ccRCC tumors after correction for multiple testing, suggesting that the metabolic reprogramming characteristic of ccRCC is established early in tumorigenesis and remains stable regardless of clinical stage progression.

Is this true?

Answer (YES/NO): NO